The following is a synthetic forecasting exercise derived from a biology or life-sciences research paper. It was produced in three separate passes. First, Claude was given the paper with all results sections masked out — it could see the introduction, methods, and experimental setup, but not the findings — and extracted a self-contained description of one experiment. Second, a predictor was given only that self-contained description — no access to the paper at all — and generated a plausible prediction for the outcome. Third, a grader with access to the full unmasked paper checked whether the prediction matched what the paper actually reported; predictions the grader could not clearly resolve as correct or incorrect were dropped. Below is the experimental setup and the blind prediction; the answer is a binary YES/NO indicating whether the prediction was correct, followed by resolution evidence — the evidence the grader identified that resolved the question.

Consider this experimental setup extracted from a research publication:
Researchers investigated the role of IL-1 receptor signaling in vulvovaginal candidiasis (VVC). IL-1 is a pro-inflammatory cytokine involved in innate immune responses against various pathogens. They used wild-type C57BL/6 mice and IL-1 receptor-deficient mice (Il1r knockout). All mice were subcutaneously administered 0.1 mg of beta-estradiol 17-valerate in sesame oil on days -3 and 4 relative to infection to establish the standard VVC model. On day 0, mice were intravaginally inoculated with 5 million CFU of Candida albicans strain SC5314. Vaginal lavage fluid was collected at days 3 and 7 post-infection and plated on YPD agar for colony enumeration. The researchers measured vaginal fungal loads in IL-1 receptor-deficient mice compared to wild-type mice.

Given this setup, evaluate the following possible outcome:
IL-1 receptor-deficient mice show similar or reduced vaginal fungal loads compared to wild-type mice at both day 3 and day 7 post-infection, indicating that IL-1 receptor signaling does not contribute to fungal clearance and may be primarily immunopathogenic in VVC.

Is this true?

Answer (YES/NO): NO